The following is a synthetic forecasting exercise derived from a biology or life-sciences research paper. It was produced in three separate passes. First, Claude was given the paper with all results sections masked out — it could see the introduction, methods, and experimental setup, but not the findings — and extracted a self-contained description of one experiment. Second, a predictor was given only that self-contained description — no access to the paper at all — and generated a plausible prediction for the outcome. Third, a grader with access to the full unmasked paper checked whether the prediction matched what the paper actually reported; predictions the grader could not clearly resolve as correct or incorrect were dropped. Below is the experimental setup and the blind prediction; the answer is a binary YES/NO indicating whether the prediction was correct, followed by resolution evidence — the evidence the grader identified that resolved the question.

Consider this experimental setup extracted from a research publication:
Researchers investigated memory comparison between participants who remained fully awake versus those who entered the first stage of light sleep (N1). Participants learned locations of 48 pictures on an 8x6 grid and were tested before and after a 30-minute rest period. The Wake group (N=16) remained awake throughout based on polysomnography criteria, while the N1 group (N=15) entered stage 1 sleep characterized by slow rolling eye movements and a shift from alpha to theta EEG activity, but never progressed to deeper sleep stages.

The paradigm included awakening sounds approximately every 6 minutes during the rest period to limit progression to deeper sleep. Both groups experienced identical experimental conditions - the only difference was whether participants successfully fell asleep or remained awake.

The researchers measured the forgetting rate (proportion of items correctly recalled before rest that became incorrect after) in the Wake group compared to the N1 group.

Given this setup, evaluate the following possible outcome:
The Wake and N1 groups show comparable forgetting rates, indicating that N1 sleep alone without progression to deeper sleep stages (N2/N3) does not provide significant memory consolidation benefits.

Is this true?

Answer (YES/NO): NO